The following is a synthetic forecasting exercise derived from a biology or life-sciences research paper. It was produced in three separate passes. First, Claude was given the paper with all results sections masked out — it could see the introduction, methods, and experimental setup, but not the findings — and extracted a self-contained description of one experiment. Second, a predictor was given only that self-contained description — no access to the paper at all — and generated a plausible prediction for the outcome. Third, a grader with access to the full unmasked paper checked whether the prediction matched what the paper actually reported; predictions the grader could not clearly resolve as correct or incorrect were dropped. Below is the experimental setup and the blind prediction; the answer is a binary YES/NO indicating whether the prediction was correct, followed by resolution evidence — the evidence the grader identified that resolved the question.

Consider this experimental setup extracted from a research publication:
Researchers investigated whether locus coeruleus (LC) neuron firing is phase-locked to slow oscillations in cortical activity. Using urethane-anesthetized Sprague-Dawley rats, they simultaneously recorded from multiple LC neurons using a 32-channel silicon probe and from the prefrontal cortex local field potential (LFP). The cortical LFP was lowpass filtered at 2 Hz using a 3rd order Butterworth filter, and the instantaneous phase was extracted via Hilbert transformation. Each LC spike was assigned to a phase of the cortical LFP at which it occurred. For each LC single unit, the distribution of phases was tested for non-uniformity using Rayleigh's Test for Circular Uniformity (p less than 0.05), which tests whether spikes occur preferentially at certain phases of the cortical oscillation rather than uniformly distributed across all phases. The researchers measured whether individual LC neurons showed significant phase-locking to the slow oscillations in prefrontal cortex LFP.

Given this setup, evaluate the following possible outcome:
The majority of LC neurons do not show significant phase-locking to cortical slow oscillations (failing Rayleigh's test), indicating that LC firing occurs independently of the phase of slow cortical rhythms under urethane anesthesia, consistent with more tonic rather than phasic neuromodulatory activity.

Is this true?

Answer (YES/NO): NO